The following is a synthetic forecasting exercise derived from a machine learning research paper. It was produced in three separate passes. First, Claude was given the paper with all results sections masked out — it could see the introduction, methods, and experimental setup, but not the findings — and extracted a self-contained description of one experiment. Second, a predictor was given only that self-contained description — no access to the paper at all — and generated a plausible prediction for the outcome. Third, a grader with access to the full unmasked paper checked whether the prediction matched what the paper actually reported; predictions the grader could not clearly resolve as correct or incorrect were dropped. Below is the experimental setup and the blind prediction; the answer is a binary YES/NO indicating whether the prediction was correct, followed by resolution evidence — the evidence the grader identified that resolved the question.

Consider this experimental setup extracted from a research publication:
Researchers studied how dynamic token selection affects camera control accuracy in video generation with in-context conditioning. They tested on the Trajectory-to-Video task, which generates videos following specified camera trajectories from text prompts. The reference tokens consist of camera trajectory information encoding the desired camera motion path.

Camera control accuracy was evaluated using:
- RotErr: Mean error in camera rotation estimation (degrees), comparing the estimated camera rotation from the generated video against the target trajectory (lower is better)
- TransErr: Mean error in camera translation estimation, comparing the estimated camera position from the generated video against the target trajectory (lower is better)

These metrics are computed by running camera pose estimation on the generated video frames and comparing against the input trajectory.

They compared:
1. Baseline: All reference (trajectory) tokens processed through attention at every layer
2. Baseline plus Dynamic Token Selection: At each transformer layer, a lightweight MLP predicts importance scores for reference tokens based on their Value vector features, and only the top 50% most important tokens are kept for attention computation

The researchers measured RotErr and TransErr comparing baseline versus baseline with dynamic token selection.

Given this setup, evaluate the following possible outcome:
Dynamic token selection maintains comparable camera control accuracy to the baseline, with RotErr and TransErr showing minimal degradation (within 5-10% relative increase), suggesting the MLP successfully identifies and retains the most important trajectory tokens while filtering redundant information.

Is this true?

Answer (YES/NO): NO